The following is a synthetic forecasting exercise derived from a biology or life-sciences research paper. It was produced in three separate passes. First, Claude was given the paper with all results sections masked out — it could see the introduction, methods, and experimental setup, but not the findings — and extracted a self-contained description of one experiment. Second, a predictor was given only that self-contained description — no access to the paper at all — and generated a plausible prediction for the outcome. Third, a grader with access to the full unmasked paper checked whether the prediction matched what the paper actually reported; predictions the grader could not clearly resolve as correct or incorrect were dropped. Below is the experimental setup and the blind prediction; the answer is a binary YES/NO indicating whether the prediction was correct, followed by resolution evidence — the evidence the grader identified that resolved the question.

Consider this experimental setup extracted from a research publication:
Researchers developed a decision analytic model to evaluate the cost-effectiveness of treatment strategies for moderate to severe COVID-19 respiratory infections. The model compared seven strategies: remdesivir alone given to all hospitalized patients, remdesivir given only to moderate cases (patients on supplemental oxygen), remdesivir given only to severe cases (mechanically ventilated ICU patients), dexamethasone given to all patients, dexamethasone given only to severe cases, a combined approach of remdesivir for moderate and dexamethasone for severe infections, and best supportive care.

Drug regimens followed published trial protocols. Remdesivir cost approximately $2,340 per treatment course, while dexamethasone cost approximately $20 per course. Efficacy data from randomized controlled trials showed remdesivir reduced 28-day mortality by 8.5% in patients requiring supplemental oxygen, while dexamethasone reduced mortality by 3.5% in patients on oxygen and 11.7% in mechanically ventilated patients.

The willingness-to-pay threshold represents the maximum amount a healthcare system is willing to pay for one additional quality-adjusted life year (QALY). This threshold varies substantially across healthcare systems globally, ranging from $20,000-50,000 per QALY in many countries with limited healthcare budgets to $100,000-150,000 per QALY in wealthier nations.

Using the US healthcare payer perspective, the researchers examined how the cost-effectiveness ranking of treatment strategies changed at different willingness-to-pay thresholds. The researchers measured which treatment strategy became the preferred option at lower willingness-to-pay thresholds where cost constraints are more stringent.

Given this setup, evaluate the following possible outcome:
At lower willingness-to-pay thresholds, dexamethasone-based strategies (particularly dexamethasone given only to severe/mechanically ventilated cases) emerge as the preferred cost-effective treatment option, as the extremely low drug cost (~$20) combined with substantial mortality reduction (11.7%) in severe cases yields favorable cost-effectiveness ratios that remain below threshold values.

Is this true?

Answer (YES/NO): NO